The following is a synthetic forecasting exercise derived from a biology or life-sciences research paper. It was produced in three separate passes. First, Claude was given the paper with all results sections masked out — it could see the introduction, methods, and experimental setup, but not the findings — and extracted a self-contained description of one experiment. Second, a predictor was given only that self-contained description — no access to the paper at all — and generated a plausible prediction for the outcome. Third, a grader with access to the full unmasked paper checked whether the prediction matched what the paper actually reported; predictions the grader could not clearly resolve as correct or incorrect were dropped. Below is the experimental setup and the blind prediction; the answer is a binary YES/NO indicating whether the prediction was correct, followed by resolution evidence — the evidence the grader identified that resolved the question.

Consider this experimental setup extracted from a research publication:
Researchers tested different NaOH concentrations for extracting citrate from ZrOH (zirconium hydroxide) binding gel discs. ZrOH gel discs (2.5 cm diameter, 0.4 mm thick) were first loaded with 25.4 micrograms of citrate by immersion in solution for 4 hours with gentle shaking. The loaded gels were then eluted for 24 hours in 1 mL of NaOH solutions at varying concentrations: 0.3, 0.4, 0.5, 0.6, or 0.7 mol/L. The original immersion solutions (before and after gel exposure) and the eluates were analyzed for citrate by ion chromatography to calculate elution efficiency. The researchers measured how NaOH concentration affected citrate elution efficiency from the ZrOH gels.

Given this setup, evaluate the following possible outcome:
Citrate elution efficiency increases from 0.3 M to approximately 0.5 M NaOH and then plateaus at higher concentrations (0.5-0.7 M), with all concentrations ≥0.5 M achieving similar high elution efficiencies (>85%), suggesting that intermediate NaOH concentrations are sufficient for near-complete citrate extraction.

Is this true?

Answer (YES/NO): NO